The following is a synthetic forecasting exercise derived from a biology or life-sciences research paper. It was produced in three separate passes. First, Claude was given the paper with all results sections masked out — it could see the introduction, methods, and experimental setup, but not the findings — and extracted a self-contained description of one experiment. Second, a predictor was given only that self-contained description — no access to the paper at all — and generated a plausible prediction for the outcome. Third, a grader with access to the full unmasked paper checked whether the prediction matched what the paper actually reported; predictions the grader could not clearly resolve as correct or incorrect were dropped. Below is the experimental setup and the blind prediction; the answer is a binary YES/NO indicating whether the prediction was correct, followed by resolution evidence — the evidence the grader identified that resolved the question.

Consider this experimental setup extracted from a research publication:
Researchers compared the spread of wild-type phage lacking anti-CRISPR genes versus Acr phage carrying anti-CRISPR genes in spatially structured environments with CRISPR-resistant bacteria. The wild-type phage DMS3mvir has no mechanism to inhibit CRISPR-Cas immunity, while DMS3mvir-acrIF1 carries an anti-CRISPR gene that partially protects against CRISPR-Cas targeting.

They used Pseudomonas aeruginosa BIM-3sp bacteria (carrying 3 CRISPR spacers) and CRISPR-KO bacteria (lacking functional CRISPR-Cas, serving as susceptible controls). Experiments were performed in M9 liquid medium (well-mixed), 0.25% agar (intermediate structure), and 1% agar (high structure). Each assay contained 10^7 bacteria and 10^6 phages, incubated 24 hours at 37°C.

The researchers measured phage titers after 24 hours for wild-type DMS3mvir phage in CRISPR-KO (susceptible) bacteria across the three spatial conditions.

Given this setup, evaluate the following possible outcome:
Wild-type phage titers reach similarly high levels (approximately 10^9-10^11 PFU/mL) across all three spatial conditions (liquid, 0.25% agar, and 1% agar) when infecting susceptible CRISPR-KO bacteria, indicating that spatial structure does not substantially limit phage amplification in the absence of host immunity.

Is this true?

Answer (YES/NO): YES